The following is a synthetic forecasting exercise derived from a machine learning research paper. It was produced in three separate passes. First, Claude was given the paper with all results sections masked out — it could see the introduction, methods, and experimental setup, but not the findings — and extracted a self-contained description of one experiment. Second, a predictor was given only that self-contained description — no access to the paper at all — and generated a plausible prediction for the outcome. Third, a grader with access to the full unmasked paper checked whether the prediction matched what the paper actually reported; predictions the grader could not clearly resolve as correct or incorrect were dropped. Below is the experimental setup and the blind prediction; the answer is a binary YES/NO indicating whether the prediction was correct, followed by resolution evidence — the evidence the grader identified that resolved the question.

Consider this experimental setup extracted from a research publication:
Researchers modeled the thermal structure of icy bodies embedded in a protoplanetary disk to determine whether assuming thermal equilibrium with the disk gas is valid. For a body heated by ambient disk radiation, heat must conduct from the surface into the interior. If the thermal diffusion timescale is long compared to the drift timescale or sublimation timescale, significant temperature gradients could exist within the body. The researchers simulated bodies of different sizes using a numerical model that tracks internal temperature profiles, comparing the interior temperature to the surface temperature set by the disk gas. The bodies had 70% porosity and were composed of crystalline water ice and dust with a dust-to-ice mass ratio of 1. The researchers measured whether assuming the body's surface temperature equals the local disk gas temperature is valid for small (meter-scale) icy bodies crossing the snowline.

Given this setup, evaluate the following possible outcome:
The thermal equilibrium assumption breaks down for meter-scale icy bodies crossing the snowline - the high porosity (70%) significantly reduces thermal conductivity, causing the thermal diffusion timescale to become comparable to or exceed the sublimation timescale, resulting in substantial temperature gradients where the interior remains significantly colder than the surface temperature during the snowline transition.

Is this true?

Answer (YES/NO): NO